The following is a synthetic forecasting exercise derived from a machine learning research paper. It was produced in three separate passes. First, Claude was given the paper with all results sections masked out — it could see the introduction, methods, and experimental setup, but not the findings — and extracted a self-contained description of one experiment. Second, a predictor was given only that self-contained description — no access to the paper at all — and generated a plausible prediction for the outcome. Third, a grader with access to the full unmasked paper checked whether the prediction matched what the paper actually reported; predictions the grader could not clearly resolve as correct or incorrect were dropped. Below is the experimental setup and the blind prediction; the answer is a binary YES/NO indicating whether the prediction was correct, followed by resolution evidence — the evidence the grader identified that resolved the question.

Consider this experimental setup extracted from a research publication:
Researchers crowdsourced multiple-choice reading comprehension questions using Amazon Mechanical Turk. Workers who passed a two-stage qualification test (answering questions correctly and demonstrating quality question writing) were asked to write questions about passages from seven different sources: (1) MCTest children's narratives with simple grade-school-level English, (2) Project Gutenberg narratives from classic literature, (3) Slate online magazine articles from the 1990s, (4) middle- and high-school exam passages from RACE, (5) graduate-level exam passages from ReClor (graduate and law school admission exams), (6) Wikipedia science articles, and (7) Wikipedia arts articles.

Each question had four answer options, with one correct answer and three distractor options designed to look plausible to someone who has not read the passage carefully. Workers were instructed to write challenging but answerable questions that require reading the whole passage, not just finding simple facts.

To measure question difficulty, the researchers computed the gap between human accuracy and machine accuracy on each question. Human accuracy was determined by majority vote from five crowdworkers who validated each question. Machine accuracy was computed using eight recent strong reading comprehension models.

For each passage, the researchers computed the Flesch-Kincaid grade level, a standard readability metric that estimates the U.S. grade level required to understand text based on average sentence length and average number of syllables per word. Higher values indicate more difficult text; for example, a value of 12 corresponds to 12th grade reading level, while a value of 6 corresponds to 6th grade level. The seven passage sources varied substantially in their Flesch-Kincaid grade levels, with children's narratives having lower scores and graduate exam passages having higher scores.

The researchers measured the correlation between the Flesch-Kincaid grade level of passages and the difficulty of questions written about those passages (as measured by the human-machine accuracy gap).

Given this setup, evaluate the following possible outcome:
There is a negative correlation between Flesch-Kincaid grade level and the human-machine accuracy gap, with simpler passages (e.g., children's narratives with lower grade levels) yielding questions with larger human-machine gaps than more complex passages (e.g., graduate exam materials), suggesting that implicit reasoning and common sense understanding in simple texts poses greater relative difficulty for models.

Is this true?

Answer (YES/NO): YES